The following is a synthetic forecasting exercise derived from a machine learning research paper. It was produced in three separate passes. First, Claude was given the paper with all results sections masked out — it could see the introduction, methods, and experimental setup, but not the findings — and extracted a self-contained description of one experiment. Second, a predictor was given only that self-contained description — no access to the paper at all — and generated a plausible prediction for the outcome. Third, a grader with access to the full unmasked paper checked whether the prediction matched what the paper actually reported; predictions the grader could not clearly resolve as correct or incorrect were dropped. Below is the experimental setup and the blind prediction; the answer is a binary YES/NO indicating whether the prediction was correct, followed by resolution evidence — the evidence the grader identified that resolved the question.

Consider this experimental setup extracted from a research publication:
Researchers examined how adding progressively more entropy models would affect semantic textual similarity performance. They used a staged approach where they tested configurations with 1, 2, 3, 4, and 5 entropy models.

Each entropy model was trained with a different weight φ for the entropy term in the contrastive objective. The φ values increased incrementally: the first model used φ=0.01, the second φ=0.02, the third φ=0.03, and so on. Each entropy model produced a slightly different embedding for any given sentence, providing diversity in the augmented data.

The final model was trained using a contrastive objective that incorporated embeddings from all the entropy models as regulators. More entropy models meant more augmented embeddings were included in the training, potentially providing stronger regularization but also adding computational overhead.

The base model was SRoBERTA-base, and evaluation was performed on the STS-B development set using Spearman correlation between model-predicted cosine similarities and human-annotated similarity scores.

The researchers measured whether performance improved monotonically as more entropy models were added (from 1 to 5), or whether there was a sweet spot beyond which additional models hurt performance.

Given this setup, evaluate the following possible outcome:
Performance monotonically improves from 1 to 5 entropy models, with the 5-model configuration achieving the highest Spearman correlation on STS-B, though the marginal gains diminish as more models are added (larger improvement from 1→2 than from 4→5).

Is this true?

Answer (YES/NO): YES